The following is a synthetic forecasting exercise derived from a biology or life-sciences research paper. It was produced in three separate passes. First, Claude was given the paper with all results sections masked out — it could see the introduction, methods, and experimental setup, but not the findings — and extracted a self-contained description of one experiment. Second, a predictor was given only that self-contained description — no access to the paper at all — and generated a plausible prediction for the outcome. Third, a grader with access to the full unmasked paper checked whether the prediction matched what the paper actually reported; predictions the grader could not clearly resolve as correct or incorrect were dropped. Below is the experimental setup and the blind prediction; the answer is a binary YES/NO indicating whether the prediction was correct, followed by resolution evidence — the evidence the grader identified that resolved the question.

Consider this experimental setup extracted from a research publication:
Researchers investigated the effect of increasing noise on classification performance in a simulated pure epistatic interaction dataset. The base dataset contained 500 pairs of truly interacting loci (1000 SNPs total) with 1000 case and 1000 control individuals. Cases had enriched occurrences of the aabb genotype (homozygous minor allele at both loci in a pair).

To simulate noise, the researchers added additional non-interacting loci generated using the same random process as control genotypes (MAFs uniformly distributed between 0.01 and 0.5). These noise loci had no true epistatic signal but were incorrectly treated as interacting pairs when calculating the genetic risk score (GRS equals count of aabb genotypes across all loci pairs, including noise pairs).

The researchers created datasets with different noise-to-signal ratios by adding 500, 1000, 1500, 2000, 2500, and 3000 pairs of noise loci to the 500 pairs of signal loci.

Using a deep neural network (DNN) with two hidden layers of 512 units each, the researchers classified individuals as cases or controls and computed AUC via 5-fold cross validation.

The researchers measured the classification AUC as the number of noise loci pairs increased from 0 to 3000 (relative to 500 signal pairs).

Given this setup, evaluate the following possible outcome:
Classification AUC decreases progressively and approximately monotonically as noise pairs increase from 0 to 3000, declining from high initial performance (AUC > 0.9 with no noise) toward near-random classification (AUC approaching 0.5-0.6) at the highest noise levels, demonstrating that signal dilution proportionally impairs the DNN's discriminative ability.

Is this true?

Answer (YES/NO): NO